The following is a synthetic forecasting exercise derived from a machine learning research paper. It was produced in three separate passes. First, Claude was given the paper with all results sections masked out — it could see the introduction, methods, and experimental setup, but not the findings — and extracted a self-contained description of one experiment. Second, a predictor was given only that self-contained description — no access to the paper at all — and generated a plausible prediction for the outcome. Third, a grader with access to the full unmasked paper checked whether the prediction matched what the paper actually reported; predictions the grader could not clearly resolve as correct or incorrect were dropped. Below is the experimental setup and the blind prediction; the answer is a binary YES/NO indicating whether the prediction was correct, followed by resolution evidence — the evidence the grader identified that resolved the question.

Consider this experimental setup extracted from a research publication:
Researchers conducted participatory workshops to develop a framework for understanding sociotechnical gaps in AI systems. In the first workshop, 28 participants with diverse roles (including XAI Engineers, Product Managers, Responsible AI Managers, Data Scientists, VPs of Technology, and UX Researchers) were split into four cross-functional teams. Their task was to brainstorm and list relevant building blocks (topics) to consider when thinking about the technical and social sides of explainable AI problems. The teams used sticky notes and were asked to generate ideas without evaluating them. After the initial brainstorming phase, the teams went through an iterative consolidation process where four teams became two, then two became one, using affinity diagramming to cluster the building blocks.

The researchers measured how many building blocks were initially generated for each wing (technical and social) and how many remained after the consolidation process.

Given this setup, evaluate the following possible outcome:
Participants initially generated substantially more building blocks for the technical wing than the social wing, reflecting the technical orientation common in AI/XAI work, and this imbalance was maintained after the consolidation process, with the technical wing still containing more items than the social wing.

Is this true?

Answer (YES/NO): NO